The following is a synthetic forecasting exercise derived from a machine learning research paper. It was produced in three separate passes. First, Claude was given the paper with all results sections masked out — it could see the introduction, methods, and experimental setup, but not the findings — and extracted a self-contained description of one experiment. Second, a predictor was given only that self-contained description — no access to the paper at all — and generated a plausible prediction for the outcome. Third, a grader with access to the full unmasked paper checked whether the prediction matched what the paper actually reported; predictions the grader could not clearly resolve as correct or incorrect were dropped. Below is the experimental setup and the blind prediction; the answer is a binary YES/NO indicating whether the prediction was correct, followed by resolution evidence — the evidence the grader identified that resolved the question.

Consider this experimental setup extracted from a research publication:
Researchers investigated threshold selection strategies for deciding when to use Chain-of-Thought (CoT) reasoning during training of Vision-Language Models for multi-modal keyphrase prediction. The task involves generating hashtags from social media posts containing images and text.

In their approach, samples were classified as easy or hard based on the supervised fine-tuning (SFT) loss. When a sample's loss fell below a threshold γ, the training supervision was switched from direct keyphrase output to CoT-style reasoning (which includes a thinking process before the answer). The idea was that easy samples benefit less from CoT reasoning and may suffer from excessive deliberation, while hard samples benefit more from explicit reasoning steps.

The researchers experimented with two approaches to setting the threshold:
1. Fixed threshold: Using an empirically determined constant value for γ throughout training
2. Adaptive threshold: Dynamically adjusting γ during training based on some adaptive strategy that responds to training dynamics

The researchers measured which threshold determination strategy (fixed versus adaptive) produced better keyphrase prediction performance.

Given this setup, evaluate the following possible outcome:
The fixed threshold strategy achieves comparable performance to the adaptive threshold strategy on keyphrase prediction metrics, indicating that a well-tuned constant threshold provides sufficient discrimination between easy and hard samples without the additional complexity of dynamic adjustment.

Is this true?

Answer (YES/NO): NO